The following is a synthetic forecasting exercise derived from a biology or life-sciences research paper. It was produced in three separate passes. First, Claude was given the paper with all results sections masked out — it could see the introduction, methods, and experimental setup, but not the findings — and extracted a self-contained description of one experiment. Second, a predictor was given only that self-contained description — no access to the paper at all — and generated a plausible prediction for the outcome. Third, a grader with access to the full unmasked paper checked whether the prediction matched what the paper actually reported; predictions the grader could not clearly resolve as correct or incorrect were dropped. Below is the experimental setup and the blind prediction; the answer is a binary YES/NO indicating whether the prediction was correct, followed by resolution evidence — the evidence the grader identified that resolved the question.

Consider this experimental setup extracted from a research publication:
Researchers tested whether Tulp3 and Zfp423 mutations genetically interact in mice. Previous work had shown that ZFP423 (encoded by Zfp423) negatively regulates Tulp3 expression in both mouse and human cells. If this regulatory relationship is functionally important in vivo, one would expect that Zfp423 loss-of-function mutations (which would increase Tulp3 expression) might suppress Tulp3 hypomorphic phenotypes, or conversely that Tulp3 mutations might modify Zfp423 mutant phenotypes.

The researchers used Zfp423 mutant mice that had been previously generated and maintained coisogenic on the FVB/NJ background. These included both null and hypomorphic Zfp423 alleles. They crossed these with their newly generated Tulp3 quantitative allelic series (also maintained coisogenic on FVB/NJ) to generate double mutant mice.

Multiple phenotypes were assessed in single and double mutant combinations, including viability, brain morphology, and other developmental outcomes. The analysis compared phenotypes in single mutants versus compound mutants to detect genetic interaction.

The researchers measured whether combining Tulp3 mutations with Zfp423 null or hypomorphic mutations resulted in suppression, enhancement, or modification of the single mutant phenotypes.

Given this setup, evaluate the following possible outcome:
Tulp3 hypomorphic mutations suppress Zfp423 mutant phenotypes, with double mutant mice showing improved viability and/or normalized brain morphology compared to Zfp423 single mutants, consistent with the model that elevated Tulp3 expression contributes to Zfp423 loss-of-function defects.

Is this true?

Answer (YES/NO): NO